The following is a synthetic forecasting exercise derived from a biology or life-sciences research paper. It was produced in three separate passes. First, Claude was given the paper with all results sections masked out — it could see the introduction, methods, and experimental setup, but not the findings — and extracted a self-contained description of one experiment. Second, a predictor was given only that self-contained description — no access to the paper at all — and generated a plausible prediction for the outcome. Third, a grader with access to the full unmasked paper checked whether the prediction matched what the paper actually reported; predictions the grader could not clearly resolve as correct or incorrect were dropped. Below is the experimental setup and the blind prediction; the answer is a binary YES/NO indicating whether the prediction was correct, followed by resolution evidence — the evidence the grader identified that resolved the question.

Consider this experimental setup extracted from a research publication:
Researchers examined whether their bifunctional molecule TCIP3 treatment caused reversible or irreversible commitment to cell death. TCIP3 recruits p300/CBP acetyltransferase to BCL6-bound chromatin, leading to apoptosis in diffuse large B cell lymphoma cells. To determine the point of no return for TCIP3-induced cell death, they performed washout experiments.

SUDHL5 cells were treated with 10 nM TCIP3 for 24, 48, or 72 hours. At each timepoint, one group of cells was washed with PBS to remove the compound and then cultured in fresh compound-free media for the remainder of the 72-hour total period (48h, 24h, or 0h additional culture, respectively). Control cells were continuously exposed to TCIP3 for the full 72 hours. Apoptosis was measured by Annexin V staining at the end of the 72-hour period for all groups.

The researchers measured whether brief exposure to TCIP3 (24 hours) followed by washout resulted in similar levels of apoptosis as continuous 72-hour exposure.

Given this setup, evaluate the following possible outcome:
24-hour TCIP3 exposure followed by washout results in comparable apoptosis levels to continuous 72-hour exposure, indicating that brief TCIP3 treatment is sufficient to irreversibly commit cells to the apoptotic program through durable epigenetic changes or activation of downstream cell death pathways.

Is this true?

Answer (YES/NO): YES